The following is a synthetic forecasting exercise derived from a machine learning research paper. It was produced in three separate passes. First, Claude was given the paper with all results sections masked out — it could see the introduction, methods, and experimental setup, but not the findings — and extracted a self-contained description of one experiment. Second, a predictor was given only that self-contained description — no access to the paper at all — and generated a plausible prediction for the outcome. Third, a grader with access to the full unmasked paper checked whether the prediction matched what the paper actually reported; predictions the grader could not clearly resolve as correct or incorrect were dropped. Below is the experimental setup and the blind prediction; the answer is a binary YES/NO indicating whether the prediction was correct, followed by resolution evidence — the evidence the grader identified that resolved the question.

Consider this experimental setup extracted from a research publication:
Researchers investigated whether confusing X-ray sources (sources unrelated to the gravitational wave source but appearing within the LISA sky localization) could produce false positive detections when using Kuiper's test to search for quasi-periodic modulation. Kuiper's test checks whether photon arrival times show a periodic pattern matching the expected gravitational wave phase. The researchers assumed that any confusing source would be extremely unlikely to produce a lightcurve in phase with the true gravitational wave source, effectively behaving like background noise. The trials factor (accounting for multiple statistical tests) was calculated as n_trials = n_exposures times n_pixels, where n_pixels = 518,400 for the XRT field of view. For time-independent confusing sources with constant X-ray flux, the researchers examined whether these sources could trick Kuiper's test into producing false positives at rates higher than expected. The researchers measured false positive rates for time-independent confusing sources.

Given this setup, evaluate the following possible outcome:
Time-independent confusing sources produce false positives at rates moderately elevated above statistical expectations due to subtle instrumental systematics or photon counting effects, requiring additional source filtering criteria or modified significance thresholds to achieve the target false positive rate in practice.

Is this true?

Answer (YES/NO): NO